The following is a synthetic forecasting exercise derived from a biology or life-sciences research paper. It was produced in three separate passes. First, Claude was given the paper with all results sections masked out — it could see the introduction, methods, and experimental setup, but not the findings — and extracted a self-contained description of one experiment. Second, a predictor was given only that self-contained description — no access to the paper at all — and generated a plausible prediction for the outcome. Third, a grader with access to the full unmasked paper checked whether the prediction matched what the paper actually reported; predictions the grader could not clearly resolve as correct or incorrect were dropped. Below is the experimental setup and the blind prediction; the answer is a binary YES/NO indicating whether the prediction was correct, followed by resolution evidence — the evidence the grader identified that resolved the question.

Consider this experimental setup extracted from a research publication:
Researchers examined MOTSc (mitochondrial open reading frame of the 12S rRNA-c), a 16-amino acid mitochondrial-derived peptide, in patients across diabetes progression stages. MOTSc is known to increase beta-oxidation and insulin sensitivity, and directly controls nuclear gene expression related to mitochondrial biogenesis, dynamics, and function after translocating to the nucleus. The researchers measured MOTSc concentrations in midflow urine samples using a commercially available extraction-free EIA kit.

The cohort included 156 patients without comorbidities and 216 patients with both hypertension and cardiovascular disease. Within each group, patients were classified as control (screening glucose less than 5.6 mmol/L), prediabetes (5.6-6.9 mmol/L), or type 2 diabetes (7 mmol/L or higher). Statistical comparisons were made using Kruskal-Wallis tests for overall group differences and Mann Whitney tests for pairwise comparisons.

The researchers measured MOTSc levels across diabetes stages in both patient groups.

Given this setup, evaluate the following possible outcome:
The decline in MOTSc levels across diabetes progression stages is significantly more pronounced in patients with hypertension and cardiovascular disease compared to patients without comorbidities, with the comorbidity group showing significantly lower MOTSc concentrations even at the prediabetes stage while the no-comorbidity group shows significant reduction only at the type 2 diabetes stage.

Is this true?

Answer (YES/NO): NO